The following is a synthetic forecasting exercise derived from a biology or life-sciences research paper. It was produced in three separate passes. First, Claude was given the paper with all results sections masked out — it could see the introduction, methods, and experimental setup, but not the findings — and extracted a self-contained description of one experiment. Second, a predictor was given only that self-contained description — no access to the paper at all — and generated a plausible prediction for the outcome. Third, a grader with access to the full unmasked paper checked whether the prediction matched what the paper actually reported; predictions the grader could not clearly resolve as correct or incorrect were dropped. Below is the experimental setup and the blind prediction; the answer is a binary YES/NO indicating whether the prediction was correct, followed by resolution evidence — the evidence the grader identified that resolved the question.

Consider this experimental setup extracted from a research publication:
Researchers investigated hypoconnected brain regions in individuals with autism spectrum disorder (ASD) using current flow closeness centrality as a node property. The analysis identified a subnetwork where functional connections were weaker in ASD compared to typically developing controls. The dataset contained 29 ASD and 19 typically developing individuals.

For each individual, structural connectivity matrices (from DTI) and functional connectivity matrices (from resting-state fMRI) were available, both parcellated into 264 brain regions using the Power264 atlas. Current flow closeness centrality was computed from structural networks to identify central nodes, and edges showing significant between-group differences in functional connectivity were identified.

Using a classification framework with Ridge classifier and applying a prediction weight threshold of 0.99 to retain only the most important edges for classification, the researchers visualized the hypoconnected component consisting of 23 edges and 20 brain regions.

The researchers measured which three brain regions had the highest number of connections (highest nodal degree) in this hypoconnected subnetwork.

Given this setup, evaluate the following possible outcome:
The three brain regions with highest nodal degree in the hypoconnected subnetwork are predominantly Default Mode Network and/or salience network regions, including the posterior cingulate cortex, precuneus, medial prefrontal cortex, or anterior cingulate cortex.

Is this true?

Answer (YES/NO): NO